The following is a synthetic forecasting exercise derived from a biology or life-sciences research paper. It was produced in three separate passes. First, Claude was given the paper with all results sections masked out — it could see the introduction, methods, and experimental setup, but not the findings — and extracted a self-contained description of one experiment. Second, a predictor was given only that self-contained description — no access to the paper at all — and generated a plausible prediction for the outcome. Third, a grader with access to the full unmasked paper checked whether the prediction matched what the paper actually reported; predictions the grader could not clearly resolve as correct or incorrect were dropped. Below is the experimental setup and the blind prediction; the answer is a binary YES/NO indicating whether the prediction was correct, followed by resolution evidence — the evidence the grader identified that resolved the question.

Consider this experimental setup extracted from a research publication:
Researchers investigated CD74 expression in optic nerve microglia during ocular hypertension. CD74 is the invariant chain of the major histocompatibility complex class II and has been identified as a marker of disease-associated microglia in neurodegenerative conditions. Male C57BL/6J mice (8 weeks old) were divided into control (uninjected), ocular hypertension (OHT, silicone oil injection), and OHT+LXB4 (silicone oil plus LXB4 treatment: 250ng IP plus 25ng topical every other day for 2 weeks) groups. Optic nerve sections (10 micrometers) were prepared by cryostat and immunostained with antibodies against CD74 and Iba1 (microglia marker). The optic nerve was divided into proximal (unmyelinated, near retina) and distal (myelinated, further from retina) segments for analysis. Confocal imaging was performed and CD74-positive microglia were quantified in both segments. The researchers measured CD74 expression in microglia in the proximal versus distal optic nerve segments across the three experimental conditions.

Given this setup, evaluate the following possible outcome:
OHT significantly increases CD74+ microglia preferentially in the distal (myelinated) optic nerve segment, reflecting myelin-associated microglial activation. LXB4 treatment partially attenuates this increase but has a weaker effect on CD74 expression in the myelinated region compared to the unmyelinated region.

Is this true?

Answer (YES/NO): NO